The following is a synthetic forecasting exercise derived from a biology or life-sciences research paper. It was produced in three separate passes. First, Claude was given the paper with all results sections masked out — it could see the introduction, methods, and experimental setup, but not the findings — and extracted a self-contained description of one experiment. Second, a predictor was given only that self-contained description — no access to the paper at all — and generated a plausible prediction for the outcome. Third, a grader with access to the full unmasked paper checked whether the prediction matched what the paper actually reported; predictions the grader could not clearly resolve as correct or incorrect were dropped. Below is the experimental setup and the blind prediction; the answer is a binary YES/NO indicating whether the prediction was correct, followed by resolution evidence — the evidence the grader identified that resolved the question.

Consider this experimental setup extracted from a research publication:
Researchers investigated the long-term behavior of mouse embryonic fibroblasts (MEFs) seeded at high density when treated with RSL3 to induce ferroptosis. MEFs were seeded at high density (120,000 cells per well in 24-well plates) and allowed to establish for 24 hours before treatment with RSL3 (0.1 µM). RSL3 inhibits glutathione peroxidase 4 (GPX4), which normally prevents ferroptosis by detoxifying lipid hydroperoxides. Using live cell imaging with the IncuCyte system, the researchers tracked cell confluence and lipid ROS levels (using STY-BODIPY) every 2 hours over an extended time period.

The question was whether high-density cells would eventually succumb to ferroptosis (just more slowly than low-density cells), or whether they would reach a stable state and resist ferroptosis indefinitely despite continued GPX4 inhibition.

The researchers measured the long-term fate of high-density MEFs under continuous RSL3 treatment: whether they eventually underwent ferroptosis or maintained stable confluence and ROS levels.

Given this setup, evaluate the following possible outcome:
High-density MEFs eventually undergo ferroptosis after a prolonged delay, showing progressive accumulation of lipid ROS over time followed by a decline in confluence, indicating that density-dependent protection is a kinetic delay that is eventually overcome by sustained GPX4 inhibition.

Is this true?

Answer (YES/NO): NO